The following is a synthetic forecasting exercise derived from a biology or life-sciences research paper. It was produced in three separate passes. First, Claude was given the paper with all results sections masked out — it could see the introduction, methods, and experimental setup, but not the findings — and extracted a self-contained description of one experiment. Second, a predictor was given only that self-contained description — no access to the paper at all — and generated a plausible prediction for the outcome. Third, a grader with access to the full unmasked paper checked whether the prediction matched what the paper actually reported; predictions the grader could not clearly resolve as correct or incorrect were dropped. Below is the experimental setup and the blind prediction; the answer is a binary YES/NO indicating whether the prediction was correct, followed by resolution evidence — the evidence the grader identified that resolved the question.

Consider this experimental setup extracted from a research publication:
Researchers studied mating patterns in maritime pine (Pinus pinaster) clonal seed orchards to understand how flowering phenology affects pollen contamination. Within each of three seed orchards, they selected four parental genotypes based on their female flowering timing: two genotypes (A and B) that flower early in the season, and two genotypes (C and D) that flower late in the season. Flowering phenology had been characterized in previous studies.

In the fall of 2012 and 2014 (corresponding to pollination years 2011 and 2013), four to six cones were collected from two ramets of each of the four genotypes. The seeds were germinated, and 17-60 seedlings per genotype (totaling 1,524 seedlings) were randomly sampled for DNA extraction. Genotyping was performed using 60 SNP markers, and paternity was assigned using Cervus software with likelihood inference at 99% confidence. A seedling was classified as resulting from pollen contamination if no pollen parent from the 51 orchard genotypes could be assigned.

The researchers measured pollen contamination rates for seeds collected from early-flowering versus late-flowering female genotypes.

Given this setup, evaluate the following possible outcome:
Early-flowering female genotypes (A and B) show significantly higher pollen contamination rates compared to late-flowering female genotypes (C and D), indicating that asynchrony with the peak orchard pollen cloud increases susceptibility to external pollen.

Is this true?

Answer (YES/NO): NO